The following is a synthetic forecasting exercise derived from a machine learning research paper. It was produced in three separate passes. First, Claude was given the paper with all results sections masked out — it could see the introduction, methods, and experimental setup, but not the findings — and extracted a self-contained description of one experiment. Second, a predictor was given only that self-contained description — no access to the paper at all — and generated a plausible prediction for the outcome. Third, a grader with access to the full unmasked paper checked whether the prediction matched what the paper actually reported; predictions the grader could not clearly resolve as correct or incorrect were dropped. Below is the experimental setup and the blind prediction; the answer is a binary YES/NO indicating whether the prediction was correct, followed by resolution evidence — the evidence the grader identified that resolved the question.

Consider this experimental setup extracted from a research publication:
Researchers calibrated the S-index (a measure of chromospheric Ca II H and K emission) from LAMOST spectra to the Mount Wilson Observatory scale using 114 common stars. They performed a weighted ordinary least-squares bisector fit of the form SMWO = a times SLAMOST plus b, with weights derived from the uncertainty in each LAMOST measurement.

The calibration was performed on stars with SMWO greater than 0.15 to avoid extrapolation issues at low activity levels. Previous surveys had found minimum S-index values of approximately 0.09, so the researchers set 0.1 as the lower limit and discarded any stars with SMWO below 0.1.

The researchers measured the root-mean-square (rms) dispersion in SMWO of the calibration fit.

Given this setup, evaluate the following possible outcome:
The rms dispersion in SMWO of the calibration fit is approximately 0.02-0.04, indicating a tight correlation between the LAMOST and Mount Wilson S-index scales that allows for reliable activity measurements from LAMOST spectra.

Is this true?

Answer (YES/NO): NO